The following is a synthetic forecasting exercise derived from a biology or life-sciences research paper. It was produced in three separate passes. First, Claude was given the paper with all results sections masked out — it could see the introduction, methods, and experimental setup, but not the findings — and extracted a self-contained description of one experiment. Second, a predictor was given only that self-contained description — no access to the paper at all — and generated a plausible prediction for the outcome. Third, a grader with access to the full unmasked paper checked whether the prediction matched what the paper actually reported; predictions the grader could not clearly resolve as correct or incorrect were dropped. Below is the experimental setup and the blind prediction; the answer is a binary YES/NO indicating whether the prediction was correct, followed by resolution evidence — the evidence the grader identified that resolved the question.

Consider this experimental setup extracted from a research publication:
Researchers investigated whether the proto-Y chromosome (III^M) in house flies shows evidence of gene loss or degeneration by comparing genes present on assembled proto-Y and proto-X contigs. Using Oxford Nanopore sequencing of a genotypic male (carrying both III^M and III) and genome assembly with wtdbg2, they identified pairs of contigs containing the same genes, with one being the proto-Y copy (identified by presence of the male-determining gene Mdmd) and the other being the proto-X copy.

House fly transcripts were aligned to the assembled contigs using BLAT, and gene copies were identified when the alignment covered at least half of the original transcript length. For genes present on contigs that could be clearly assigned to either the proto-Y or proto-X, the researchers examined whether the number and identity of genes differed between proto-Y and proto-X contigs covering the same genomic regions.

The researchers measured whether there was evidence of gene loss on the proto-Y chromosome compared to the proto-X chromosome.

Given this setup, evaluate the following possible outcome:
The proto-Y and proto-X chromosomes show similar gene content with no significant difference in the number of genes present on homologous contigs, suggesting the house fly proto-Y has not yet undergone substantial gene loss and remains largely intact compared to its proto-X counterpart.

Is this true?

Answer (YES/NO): YES